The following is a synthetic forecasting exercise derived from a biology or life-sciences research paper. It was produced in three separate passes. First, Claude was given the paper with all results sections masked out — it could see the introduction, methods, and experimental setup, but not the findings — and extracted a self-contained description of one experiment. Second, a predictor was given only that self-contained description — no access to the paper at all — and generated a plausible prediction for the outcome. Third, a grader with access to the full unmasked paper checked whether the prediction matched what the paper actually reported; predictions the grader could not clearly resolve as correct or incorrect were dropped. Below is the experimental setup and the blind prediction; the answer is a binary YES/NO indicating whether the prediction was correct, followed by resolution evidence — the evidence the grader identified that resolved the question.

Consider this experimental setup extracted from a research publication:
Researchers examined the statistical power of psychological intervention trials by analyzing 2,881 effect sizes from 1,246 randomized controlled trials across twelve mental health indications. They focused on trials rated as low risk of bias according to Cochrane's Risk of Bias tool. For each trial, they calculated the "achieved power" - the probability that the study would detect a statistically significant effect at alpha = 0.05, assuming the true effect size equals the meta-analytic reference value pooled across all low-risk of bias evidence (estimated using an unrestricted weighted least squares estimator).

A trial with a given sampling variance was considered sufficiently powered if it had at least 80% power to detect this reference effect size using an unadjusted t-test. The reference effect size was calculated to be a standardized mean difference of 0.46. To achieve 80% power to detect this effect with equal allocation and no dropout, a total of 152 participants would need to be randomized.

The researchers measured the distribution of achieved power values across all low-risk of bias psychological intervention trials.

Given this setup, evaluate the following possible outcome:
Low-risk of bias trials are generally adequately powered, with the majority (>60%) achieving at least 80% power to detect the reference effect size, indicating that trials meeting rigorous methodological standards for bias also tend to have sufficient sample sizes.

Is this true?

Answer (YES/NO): NO